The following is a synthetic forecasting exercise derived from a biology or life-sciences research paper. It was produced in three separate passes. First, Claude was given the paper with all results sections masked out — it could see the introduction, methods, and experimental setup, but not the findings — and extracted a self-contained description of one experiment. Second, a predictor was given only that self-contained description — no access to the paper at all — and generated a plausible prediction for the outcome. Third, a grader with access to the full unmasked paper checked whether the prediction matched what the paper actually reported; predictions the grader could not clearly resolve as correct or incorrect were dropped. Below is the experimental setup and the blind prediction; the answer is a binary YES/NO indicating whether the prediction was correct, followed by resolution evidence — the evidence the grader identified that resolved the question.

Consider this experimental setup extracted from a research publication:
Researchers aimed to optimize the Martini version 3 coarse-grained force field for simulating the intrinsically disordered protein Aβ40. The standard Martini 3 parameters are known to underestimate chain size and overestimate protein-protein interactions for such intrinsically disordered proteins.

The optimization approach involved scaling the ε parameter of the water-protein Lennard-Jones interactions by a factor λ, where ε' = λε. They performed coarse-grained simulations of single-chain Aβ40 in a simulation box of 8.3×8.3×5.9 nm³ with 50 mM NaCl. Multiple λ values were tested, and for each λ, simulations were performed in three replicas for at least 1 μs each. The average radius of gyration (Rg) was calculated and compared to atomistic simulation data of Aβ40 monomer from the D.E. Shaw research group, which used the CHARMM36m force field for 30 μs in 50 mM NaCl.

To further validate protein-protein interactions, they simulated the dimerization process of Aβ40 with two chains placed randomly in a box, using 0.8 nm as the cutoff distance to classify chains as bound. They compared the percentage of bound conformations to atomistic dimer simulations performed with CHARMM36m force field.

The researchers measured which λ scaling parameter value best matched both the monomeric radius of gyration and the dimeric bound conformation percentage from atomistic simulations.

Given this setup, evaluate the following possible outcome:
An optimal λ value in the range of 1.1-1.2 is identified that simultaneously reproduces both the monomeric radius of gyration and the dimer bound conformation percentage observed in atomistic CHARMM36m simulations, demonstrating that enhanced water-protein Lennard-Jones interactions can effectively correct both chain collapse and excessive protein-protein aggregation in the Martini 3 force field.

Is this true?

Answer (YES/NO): NO